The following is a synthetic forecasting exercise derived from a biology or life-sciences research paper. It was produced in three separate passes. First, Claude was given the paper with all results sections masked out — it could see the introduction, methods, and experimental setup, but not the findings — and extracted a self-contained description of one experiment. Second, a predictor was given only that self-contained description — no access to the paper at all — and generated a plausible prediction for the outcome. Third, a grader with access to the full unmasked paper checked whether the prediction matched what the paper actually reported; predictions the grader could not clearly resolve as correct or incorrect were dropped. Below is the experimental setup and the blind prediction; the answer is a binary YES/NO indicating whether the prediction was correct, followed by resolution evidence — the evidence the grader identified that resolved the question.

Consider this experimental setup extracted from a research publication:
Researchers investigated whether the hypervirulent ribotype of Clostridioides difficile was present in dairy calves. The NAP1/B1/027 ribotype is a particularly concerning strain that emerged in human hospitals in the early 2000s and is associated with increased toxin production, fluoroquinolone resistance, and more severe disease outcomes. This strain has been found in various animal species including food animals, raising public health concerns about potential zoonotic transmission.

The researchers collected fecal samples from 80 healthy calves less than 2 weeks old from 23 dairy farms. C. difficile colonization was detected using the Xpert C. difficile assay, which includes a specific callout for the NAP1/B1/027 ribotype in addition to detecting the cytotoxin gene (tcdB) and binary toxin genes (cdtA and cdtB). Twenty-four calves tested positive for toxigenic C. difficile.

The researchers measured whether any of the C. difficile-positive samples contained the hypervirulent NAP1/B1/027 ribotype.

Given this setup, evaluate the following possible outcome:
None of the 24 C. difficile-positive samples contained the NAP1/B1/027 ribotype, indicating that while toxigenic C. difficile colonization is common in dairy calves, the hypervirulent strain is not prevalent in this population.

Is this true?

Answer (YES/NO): YES